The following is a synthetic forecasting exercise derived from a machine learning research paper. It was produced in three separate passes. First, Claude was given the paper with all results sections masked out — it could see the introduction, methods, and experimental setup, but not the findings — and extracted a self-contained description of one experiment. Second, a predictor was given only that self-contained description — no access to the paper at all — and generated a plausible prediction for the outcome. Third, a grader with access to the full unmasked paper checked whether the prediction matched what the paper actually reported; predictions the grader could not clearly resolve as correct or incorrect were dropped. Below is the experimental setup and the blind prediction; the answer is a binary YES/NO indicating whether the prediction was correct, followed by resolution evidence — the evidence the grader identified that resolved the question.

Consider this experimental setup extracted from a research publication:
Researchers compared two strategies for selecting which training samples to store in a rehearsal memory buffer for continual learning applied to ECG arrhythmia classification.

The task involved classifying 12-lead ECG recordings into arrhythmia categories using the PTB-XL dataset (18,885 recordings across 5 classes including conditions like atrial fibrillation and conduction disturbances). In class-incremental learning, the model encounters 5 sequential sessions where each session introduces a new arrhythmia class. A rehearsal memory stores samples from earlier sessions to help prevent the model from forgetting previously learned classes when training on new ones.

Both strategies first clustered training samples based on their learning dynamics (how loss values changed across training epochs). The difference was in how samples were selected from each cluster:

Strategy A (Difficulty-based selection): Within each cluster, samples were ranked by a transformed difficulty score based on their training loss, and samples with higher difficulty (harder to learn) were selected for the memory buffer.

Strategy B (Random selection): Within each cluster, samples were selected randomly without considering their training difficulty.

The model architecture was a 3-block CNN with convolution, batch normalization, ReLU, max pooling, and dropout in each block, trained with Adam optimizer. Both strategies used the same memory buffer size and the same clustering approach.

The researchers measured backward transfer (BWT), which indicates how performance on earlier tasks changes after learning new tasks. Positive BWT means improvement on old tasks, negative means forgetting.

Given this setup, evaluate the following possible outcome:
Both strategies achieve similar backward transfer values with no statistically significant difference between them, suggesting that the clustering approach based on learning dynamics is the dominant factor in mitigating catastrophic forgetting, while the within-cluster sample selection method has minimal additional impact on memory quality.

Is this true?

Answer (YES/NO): NO